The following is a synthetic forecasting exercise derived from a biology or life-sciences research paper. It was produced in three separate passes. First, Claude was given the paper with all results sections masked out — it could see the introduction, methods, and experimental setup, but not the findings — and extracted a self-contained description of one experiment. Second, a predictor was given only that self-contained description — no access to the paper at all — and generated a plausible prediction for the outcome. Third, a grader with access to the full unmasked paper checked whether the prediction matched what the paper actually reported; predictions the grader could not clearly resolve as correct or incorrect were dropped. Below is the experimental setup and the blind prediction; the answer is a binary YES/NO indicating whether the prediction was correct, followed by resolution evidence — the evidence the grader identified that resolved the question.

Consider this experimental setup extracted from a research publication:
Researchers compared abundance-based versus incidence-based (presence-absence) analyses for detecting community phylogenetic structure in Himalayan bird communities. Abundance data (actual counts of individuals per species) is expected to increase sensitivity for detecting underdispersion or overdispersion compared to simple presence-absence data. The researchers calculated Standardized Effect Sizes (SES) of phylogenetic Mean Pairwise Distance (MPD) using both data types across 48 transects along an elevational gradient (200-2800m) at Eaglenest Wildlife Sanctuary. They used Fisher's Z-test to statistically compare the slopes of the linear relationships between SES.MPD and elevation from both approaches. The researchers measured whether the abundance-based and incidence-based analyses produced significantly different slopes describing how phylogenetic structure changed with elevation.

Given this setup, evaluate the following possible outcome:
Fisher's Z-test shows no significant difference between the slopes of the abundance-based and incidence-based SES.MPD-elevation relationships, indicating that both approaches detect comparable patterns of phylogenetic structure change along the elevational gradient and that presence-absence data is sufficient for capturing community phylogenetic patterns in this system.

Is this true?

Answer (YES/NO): NO